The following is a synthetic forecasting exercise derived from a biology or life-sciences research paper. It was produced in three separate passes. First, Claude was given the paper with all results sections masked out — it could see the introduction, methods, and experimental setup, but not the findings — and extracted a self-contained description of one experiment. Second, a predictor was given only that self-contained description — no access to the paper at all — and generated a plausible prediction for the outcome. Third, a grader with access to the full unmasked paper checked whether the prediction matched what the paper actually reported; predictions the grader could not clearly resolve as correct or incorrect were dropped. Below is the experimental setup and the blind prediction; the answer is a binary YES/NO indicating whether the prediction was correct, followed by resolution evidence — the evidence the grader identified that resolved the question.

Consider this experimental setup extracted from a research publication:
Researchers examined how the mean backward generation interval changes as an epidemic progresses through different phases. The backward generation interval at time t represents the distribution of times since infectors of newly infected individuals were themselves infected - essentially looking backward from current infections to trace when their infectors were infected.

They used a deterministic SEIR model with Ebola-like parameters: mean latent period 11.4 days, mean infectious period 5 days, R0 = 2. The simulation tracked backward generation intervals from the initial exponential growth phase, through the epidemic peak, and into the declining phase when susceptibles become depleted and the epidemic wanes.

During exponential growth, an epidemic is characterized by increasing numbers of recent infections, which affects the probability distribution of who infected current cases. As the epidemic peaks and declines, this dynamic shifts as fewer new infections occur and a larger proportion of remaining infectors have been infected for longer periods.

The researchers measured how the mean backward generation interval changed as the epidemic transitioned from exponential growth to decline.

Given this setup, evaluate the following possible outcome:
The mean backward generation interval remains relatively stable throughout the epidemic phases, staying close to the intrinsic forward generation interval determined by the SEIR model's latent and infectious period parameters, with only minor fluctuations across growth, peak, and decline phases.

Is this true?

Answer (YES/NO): NO